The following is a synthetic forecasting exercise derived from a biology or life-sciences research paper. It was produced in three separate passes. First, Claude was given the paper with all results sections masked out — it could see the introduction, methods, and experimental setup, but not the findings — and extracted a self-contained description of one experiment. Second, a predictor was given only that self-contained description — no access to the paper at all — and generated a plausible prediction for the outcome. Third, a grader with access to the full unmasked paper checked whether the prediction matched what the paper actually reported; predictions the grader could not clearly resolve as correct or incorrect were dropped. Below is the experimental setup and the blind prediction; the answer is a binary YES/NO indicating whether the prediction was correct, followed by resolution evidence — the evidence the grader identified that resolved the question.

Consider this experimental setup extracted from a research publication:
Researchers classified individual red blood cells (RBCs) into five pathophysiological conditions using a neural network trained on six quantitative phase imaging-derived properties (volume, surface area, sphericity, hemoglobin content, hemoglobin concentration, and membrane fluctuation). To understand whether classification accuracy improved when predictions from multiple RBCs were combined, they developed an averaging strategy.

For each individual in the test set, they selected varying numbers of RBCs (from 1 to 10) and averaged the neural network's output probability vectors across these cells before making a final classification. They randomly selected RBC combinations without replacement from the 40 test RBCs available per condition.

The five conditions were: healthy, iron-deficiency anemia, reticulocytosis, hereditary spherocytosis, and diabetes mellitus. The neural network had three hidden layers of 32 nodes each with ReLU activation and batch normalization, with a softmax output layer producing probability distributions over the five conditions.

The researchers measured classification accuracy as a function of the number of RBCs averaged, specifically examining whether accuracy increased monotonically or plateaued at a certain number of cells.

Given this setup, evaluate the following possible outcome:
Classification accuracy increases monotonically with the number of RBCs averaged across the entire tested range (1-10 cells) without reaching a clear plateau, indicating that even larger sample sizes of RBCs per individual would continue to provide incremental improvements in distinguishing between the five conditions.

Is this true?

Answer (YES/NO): NO